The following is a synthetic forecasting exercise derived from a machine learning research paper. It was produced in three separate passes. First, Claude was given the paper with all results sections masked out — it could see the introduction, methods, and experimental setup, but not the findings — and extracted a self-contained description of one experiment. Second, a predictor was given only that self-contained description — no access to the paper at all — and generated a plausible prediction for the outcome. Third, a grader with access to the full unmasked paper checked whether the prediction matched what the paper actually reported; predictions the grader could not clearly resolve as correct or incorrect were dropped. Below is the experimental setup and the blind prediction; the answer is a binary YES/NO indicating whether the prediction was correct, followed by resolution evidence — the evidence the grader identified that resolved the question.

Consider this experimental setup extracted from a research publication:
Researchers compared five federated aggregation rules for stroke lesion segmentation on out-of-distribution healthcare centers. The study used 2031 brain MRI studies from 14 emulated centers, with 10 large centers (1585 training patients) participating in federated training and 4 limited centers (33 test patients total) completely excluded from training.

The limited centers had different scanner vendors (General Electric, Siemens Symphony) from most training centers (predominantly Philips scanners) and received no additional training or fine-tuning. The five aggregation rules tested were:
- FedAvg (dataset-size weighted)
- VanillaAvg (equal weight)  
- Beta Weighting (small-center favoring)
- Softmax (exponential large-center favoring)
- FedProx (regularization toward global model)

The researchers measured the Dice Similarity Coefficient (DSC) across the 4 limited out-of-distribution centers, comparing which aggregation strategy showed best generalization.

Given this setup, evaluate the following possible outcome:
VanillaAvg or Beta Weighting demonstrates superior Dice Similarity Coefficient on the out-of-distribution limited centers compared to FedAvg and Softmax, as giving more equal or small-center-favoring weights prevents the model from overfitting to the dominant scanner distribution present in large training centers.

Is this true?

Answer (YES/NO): NO